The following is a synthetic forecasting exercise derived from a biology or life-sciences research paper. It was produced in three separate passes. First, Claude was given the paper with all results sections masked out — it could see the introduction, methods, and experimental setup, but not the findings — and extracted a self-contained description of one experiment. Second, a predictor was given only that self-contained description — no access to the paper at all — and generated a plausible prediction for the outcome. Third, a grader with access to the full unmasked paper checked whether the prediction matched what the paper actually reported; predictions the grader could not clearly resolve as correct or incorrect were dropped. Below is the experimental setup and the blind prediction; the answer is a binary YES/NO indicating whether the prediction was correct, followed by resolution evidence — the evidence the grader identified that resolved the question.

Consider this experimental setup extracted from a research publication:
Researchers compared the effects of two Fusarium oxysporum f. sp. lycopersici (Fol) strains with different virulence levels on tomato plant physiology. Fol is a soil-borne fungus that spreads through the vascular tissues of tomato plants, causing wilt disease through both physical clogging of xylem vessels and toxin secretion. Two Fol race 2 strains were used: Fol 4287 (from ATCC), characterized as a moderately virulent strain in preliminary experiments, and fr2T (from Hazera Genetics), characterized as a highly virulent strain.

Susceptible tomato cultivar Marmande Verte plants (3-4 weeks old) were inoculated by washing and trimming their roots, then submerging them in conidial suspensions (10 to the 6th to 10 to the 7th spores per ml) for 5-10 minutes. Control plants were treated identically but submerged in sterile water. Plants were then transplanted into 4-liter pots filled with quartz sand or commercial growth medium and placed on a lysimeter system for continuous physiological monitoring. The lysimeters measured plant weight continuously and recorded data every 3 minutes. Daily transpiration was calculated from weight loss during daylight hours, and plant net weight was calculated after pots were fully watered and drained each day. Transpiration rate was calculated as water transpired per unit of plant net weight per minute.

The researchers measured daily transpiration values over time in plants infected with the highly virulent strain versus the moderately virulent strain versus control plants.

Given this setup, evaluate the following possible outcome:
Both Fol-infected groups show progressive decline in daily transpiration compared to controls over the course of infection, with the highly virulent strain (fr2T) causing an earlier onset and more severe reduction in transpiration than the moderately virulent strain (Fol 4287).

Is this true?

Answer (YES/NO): YES